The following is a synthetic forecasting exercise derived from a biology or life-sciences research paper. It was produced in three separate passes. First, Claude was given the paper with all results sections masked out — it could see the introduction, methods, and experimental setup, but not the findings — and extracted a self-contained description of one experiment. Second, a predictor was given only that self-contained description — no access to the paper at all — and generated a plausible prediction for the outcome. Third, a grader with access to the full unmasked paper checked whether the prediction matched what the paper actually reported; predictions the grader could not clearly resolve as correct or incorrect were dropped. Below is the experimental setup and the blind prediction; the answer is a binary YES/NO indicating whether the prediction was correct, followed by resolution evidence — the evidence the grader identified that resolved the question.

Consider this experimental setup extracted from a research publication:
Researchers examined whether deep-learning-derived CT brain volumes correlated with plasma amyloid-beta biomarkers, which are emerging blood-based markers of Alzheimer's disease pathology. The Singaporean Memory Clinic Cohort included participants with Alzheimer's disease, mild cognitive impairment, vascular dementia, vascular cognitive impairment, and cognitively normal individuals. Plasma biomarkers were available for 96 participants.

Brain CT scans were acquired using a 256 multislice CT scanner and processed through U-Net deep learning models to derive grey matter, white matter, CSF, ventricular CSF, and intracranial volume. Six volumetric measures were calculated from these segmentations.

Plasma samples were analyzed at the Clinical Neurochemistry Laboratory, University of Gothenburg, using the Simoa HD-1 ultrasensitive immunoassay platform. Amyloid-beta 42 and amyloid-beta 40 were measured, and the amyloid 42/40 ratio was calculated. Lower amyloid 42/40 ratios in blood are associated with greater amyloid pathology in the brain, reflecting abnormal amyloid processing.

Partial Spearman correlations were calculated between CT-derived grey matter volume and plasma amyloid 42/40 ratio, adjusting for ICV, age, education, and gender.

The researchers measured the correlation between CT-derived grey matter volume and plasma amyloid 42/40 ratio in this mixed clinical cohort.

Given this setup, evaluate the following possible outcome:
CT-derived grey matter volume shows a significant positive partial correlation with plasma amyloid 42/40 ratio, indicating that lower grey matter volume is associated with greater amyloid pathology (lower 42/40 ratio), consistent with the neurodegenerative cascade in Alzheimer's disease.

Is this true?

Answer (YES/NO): NO